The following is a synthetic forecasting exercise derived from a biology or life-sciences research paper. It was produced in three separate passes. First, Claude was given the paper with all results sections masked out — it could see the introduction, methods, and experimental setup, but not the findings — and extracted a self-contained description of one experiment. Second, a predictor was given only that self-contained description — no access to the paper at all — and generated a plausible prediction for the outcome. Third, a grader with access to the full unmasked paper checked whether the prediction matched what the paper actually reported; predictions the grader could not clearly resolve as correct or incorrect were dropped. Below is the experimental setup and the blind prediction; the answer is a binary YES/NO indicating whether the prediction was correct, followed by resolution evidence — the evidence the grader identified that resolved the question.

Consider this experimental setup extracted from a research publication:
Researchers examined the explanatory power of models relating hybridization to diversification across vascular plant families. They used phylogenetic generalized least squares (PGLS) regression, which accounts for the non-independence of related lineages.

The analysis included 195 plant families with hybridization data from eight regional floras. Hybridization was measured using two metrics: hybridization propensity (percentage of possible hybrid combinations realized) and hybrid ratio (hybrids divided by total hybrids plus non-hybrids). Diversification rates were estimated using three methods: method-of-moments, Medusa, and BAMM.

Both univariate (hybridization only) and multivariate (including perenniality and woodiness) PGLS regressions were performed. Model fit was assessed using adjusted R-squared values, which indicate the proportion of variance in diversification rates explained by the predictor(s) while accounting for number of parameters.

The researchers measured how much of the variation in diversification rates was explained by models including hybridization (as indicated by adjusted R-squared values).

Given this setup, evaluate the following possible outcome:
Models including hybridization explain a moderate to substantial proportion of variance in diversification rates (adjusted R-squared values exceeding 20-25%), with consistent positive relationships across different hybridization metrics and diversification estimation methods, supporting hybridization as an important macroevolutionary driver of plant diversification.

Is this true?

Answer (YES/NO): NO